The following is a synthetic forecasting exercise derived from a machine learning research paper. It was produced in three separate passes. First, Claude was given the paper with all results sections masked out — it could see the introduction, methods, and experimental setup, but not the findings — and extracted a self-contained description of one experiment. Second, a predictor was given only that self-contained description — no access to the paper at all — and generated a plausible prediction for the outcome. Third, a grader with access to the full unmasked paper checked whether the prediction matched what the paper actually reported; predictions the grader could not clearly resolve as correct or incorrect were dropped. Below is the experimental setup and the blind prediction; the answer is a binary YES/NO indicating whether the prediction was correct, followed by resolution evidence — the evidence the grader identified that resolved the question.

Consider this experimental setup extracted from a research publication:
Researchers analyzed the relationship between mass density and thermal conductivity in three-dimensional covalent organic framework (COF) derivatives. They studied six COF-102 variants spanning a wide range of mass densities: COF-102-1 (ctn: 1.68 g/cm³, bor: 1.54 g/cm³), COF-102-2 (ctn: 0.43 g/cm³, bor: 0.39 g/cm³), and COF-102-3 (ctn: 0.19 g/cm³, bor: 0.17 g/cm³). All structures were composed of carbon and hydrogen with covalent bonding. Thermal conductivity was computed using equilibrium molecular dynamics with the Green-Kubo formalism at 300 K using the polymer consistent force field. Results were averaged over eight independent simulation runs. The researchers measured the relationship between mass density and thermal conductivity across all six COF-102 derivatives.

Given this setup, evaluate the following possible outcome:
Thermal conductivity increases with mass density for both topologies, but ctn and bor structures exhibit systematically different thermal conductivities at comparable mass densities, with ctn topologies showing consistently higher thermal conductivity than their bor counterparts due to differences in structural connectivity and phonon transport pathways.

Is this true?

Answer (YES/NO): YES